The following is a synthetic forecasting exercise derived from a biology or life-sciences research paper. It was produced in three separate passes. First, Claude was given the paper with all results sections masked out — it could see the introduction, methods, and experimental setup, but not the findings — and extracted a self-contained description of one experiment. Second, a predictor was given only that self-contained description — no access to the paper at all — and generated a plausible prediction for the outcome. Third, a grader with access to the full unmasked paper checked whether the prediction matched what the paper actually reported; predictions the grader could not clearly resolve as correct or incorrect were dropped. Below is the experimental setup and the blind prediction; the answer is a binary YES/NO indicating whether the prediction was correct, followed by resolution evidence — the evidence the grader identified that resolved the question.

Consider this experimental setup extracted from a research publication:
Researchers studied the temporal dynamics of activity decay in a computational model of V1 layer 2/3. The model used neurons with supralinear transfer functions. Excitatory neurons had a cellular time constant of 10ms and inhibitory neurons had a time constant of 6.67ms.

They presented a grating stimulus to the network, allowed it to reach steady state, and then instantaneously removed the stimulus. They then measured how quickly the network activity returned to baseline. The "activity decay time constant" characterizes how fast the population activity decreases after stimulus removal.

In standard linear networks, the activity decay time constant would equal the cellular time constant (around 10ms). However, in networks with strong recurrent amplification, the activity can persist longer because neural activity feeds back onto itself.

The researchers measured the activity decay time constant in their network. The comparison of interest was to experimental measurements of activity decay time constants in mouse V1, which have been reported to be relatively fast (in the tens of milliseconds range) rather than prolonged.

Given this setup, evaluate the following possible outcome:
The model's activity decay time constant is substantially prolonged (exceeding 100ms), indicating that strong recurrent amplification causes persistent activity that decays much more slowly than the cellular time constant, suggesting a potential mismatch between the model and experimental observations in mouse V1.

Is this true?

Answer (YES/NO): NO